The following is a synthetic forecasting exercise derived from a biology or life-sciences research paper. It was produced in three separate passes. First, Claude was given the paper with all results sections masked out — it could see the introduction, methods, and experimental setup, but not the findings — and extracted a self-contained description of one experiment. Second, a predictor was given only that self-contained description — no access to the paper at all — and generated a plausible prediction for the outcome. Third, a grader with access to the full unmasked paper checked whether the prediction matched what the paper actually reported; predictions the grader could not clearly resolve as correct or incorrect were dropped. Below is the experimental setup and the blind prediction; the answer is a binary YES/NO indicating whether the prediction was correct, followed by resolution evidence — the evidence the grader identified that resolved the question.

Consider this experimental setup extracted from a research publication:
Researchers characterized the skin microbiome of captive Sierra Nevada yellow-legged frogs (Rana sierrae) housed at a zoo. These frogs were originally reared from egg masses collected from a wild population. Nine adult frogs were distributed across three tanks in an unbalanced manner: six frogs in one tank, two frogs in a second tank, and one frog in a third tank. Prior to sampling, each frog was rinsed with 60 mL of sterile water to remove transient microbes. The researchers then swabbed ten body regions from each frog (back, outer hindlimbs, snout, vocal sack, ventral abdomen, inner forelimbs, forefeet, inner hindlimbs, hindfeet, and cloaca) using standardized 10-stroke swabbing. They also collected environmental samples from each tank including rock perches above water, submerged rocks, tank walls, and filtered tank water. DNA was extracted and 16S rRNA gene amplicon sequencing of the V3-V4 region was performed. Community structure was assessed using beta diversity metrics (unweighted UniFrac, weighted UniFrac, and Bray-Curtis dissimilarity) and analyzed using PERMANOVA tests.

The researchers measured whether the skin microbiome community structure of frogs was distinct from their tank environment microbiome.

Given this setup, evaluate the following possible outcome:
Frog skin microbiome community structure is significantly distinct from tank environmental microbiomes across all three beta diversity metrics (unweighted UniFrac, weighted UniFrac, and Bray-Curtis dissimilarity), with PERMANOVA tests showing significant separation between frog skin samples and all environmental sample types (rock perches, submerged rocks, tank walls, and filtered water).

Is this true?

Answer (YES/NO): YES